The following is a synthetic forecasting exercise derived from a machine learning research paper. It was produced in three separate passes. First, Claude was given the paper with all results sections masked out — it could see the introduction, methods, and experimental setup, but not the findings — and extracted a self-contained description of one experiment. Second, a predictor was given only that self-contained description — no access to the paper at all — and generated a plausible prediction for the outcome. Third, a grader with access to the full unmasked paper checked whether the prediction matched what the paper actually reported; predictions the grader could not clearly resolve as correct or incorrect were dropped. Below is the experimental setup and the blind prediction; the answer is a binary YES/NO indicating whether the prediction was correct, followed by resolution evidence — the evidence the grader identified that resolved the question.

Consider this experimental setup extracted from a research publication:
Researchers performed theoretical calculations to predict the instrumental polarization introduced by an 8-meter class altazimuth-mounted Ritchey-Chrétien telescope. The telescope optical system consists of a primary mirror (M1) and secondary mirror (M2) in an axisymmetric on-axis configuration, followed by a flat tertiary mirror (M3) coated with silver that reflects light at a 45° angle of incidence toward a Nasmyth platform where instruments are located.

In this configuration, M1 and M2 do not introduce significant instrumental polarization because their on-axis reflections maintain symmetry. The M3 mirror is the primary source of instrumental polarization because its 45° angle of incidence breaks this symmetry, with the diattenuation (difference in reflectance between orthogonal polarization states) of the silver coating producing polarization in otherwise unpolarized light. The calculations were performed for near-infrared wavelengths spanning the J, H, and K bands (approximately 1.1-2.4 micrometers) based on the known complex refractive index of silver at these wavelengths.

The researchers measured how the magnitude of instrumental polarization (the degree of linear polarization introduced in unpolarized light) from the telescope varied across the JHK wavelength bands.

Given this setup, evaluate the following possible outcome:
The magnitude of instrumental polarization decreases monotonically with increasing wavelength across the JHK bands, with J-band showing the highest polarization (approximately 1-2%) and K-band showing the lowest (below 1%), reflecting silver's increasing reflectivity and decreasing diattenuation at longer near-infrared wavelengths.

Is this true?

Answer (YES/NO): NO